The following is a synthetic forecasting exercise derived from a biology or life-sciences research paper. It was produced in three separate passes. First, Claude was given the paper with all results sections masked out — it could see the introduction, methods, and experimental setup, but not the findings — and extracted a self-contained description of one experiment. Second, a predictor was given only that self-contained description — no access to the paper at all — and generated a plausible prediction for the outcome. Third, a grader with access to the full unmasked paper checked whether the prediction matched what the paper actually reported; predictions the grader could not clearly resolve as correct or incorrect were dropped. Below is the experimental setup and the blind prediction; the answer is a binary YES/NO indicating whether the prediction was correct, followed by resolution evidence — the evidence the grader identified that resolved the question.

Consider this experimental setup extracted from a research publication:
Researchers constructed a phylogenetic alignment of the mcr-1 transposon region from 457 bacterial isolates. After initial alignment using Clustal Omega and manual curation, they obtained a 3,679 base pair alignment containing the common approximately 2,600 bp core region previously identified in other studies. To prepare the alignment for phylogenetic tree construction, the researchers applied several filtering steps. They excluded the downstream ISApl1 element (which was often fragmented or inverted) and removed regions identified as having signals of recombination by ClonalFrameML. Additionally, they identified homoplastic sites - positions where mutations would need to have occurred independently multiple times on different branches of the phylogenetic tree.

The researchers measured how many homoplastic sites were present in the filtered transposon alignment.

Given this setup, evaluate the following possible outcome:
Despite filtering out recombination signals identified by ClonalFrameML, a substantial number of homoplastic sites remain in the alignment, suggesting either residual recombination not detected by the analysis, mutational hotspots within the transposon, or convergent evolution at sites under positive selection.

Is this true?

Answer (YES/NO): NO